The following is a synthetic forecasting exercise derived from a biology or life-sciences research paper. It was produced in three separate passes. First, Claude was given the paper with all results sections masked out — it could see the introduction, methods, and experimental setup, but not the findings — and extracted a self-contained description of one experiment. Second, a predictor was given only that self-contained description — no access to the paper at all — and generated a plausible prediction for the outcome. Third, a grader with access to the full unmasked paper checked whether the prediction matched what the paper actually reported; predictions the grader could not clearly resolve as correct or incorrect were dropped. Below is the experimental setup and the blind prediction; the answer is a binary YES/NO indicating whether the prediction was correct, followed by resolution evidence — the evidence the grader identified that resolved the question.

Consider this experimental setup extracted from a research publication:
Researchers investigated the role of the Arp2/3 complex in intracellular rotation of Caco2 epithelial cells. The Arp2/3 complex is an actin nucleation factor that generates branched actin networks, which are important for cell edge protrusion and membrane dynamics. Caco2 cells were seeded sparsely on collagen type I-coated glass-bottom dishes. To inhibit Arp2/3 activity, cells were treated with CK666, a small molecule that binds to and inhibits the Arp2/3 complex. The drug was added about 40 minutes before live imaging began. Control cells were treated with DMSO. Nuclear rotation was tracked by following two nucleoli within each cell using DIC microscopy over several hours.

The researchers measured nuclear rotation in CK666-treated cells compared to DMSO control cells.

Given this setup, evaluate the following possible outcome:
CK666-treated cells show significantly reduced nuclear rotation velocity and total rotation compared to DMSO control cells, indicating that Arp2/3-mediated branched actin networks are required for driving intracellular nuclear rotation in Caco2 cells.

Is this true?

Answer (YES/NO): NO